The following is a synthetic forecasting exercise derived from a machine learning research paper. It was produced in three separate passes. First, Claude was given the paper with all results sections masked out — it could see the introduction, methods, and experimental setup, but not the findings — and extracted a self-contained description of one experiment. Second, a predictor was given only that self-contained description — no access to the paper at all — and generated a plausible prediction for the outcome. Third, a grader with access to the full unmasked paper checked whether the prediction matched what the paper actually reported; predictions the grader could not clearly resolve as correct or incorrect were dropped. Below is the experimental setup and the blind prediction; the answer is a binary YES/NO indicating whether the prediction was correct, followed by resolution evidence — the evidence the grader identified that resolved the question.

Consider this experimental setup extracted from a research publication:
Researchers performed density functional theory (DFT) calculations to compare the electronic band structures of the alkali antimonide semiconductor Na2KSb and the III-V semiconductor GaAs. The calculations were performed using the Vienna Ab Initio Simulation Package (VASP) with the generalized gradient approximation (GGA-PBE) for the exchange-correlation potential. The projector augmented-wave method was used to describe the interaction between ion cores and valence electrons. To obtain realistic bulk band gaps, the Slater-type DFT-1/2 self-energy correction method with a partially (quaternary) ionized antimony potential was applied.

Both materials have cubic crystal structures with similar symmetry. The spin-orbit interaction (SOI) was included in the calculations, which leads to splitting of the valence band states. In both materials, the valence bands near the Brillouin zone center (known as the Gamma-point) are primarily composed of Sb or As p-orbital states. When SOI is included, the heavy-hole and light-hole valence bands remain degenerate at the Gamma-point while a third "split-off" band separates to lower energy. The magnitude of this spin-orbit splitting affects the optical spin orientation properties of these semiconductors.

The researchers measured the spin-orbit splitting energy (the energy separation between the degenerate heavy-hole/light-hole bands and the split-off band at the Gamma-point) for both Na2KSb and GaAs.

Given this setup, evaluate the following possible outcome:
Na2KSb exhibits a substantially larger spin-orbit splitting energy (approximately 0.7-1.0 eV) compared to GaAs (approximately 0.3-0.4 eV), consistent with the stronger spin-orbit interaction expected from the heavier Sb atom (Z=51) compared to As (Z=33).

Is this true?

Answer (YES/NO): NO